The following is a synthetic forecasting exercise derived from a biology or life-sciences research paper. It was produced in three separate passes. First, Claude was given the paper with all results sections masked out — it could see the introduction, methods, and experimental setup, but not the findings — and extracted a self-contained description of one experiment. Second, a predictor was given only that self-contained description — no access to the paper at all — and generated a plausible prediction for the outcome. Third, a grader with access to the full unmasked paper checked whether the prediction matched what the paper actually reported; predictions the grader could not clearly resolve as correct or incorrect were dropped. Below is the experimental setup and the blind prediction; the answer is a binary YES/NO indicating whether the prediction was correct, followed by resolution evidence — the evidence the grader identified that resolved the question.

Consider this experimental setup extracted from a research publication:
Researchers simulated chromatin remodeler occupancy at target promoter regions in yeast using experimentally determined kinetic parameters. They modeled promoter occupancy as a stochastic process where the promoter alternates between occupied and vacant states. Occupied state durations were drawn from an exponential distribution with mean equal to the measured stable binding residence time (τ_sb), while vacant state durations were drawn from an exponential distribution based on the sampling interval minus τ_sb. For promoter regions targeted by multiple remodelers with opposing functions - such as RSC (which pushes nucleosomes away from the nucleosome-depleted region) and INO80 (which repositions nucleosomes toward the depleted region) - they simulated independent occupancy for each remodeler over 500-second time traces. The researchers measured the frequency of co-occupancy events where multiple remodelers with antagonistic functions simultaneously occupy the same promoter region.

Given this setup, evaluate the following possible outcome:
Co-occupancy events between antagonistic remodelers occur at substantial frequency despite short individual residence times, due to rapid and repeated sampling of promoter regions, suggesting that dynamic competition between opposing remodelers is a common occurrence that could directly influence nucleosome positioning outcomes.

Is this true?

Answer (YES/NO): NO